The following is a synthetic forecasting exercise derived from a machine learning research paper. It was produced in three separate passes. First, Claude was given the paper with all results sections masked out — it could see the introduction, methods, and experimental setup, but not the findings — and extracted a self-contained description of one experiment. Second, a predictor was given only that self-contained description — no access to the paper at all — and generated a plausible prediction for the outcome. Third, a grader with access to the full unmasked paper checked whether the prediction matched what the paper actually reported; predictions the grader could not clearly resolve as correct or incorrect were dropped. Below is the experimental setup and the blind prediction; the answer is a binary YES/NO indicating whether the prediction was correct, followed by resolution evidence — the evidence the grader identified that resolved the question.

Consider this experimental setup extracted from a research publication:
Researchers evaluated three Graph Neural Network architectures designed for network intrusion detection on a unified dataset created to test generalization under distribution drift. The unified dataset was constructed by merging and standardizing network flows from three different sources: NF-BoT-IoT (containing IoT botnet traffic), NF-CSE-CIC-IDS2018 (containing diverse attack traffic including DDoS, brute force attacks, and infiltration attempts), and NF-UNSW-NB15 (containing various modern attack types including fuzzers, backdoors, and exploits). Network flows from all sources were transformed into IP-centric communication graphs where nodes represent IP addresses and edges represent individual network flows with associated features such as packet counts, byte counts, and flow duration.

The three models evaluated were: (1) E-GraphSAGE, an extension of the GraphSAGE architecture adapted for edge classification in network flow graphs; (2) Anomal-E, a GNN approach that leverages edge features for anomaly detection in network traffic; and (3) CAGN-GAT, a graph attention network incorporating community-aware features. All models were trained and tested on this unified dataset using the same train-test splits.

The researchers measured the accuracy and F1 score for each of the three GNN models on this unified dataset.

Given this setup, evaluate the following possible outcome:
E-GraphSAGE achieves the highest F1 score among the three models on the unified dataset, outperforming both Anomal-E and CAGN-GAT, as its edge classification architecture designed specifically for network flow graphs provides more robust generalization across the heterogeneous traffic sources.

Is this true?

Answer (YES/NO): NO